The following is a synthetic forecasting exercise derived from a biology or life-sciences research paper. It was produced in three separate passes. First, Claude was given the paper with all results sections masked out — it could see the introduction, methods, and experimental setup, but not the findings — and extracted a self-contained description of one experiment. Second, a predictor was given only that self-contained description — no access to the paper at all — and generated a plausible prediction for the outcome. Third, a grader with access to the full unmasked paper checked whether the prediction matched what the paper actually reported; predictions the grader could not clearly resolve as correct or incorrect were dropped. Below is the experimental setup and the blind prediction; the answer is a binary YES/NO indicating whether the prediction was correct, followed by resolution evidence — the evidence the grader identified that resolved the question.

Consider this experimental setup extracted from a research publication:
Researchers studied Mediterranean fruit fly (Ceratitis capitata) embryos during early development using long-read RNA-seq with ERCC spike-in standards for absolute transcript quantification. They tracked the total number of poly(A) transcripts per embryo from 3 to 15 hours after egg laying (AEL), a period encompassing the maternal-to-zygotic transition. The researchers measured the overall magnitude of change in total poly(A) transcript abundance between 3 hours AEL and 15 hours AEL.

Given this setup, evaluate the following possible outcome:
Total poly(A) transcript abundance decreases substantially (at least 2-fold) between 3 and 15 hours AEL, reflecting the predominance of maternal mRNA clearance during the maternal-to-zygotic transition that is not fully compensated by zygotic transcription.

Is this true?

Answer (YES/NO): YES